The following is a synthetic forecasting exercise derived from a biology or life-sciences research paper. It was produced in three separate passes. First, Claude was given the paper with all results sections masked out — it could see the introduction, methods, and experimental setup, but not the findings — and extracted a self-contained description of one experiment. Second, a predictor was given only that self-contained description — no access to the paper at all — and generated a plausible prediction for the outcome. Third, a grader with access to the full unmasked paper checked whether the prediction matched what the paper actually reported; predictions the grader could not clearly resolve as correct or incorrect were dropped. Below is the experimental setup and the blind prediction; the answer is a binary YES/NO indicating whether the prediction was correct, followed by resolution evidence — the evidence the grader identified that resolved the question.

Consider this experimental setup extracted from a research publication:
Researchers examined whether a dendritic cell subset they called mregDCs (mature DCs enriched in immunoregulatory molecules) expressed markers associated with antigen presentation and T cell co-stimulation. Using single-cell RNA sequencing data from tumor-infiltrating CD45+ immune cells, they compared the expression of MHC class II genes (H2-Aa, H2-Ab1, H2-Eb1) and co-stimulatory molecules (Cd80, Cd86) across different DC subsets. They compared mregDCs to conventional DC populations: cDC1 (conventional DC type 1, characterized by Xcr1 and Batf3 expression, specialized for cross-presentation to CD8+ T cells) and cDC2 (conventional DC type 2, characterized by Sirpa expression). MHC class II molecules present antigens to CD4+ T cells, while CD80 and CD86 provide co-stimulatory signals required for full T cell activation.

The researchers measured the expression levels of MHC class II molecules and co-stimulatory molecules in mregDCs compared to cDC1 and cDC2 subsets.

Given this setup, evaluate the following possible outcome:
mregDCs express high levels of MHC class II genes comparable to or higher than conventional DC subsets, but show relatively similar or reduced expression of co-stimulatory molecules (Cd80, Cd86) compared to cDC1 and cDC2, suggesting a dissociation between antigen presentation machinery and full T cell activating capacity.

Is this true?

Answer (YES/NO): NO